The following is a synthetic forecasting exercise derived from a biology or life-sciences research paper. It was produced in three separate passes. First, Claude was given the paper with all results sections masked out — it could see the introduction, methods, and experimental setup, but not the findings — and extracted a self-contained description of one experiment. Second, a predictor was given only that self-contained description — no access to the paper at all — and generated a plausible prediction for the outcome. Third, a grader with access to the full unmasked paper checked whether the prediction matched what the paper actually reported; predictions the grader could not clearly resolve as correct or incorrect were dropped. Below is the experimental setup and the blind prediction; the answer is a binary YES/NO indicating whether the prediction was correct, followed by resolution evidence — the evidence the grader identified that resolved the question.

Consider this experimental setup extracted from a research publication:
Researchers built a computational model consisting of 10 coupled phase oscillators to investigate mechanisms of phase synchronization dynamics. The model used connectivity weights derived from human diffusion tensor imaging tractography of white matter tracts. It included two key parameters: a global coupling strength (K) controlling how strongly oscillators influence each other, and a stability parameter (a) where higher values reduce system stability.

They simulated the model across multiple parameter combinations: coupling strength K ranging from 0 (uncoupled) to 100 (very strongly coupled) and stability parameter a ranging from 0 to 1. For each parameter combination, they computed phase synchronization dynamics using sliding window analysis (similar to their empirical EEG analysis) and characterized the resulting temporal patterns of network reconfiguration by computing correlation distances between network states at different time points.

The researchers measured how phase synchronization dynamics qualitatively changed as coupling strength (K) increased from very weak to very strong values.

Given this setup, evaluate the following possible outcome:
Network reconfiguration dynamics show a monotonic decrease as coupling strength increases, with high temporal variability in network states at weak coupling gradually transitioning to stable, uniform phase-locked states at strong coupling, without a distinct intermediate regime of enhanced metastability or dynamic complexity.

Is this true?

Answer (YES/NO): NO